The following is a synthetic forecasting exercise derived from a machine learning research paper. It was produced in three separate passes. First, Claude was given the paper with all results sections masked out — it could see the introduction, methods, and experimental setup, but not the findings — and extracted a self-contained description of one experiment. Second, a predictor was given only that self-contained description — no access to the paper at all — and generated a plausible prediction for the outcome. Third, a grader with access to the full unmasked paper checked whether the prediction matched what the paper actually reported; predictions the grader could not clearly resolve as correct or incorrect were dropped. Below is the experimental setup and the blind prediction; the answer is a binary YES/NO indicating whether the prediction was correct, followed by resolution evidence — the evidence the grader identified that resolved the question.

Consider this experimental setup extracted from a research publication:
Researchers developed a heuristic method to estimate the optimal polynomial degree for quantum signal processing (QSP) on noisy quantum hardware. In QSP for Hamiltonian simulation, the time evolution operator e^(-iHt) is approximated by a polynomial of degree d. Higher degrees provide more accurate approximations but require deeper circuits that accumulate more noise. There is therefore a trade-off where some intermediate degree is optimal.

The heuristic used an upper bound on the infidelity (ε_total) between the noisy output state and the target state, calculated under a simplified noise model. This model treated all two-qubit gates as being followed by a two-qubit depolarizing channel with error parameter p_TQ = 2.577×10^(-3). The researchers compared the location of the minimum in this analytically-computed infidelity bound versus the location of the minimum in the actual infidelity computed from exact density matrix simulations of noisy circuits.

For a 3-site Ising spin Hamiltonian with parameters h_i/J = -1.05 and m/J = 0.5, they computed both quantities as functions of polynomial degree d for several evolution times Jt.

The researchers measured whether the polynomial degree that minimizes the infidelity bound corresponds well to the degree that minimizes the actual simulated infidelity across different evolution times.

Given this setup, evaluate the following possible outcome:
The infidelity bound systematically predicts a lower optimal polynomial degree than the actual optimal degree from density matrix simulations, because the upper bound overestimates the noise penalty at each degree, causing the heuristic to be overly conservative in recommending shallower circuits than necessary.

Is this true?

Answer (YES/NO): NO